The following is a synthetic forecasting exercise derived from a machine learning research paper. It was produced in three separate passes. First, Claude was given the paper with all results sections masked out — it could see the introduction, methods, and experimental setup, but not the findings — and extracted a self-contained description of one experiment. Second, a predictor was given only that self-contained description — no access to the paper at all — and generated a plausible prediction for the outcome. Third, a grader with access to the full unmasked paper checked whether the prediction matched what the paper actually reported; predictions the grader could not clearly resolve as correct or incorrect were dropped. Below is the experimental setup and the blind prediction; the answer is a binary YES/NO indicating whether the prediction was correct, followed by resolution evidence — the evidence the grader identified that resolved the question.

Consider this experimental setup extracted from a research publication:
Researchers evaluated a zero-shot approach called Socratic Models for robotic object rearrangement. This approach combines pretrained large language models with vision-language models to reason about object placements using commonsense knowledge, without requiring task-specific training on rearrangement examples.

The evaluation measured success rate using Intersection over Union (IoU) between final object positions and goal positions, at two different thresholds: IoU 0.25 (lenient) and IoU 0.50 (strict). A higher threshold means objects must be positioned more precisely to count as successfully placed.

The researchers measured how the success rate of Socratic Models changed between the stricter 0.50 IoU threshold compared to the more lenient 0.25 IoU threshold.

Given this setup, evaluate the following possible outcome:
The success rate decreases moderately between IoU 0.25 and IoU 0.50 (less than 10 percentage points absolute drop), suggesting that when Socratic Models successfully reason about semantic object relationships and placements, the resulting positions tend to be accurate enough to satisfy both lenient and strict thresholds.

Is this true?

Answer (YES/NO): YES